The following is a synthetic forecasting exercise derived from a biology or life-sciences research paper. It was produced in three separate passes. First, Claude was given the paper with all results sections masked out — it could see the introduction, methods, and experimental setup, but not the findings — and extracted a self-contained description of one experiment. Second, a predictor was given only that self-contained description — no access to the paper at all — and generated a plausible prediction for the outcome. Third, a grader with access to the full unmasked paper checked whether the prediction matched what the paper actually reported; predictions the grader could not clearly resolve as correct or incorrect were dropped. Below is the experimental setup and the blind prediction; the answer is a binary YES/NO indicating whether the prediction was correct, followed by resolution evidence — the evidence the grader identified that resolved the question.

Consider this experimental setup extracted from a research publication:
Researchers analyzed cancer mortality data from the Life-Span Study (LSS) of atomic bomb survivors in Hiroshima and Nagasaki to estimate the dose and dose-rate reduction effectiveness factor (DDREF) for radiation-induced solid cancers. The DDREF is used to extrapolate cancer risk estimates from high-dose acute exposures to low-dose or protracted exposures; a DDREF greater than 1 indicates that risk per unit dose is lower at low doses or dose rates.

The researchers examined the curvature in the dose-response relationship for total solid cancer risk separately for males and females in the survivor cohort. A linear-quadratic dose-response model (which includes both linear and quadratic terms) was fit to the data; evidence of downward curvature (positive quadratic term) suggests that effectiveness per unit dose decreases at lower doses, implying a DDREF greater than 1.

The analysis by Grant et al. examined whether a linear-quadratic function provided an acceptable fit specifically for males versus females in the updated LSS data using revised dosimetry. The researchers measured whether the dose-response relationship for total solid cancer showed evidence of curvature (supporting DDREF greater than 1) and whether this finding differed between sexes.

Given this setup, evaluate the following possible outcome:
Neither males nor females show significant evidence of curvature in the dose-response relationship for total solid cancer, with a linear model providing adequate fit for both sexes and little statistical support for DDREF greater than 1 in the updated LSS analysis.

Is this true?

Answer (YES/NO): NO